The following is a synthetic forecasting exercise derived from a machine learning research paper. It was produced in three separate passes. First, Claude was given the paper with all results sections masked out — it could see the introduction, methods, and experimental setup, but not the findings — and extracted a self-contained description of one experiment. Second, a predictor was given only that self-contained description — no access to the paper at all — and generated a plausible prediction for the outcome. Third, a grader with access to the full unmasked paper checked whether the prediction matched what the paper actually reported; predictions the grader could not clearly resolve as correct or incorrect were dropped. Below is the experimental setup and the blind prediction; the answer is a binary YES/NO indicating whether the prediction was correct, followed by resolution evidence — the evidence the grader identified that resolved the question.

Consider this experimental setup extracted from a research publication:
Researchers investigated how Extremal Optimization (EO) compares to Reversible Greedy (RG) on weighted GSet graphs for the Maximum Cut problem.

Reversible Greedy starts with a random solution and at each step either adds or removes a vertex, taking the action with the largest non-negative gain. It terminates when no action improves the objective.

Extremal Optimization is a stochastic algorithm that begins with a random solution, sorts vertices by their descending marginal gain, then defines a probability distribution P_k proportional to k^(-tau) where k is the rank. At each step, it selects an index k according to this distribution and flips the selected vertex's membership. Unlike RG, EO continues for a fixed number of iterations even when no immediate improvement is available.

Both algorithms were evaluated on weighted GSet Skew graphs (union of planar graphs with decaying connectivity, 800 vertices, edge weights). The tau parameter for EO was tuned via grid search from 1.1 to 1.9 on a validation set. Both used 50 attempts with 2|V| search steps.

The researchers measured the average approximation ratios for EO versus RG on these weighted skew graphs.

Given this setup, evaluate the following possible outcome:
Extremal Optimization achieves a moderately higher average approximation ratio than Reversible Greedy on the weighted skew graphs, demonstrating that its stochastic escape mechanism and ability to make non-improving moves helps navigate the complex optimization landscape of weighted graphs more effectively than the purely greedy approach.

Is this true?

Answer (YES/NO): YES